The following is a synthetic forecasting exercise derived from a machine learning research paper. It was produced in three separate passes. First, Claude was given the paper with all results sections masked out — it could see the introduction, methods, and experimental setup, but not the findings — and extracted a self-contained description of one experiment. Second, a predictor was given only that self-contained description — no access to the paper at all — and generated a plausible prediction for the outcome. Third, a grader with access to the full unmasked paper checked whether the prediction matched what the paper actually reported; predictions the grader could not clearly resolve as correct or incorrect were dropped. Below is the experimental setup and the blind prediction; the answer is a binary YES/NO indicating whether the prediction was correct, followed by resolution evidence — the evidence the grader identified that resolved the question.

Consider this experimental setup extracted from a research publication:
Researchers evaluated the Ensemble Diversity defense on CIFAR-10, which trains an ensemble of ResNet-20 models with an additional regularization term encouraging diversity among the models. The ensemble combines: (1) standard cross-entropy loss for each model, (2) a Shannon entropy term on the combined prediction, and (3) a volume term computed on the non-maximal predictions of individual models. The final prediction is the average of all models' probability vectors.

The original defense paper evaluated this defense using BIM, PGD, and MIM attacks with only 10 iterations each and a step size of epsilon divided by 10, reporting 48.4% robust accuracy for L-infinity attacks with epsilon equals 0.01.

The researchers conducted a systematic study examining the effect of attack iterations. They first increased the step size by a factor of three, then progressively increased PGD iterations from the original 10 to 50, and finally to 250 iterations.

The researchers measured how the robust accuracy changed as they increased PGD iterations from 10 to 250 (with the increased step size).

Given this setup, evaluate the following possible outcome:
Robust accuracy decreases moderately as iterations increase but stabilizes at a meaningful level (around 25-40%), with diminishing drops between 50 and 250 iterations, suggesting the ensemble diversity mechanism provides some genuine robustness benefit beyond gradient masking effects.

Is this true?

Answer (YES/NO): NO